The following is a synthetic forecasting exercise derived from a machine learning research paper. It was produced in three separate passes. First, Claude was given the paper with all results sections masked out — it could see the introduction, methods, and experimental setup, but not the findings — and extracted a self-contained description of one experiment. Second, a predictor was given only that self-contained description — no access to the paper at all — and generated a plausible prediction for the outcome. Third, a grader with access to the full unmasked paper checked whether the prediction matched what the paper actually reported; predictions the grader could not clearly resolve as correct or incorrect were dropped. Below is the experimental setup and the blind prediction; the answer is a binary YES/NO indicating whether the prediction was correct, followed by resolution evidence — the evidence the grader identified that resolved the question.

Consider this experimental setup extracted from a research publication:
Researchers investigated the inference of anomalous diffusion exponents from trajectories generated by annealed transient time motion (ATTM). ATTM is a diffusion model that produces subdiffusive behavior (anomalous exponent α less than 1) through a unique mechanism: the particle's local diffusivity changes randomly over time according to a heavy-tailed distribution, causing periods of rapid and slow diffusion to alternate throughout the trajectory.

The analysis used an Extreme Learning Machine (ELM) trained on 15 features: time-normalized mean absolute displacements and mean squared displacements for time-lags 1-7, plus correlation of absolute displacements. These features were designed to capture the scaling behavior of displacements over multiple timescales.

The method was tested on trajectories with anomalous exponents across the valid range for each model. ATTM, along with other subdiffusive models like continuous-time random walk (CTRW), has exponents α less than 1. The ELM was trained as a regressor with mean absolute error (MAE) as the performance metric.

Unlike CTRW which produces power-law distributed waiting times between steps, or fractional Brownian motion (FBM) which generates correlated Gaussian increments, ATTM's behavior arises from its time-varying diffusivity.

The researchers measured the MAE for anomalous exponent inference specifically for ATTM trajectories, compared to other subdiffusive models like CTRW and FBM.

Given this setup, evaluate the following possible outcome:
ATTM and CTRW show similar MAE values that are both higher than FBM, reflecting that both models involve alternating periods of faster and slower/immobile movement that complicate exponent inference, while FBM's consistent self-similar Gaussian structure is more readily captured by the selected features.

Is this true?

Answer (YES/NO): NO